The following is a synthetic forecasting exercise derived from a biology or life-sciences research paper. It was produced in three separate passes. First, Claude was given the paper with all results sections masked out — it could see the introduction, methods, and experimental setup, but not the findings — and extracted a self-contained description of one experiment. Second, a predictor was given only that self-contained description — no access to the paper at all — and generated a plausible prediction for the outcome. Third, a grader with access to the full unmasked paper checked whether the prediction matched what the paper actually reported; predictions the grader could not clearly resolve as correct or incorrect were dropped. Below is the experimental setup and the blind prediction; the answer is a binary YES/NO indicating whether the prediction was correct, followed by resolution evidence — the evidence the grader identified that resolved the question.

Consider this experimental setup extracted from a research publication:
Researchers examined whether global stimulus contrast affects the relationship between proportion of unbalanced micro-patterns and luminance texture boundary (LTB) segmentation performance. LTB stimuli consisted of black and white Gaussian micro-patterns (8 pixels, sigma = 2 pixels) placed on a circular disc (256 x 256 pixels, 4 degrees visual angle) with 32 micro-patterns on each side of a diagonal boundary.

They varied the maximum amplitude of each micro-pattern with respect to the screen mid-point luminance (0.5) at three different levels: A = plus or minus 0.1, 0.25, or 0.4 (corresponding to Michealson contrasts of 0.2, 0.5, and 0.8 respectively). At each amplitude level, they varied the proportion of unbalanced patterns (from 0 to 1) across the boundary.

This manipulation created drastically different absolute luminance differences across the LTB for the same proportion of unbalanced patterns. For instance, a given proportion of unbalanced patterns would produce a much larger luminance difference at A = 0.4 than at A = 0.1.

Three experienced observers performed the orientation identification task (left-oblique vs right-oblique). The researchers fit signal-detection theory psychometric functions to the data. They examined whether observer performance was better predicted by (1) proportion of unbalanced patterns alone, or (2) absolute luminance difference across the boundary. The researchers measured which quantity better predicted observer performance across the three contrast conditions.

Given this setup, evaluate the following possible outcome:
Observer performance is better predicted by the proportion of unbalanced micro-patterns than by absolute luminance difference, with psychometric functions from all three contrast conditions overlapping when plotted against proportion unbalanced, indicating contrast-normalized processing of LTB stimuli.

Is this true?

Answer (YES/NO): YES